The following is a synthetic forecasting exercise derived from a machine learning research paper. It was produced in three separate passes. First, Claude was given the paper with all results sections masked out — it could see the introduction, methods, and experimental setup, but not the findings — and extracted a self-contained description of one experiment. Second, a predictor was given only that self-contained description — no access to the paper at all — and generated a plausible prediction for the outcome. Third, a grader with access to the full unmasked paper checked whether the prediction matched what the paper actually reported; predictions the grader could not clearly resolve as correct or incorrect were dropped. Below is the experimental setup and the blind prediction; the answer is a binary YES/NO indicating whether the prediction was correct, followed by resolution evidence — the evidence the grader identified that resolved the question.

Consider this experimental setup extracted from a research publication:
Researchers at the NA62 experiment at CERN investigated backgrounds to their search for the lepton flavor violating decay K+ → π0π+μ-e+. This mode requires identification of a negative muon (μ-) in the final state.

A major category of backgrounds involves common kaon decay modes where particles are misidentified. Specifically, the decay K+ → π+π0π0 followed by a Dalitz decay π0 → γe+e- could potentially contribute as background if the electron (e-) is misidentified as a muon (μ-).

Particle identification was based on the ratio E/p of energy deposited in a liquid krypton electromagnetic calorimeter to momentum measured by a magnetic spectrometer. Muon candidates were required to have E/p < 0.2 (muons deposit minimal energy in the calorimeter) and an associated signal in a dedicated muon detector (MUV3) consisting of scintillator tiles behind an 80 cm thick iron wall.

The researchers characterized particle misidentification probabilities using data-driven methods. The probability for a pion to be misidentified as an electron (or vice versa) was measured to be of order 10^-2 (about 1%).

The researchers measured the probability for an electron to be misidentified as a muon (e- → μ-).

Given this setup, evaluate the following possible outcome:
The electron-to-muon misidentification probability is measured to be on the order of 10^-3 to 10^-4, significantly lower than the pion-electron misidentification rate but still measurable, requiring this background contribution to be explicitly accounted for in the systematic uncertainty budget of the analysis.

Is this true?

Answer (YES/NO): NO